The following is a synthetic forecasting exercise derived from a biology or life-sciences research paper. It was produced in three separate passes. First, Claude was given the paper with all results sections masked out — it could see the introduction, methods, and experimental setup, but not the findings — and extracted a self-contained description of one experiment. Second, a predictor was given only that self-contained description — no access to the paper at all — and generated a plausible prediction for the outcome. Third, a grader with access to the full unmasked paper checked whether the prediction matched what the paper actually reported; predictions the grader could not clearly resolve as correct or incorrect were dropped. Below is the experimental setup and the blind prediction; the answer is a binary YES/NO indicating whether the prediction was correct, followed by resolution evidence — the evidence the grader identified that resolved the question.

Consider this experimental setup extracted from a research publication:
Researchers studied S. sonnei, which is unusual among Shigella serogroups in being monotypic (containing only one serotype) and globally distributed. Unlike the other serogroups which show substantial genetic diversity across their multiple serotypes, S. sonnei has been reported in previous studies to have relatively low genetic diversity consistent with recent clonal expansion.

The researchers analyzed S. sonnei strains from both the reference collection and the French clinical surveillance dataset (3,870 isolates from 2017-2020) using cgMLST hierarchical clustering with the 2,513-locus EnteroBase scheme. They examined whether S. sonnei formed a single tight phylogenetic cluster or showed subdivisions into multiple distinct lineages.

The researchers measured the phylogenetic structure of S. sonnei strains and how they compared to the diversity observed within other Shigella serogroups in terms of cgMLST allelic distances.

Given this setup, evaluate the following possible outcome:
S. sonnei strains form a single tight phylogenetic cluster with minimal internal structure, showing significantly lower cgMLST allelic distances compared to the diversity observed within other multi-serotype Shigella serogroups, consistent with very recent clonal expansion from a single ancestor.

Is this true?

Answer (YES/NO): NO